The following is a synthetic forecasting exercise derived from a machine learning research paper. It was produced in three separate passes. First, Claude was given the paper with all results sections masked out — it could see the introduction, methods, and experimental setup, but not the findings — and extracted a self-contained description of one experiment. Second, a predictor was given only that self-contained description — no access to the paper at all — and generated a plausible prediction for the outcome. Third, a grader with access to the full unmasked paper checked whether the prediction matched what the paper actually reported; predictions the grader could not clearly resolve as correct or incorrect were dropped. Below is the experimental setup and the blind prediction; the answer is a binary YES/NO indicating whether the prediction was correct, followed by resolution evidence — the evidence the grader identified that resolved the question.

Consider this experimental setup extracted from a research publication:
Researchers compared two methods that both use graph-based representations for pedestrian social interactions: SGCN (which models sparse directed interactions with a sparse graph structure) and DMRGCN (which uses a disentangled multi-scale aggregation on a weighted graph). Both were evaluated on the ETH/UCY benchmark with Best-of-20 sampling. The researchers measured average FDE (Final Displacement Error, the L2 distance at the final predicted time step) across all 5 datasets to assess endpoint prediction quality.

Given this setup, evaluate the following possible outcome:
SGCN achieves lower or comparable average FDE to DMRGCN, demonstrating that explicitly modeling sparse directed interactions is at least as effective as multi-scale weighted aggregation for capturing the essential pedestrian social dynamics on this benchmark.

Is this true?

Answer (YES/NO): NO